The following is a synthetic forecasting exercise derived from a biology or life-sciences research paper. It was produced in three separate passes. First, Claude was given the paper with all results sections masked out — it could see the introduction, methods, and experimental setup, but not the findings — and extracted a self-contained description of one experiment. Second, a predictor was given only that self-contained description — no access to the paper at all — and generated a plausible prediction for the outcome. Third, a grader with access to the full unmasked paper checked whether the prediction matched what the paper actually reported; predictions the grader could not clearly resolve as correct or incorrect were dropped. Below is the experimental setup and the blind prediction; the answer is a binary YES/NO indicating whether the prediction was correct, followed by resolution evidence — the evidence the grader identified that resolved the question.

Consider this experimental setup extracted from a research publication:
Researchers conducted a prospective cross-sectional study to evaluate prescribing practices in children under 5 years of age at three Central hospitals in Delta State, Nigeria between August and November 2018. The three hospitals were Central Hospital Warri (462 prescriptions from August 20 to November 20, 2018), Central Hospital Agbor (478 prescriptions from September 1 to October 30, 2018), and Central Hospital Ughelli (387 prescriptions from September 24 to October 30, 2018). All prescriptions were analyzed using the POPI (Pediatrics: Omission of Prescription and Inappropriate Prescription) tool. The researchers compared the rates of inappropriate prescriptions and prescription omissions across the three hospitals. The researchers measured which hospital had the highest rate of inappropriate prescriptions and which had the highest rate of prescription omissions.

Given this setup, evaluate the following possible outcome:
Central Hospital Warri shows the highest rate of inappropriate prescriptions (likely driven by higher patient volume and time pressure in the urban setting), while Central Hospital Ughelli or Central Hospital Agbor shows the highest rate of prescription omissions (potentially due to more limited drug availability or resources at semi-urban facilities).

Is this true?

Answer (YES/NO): NO